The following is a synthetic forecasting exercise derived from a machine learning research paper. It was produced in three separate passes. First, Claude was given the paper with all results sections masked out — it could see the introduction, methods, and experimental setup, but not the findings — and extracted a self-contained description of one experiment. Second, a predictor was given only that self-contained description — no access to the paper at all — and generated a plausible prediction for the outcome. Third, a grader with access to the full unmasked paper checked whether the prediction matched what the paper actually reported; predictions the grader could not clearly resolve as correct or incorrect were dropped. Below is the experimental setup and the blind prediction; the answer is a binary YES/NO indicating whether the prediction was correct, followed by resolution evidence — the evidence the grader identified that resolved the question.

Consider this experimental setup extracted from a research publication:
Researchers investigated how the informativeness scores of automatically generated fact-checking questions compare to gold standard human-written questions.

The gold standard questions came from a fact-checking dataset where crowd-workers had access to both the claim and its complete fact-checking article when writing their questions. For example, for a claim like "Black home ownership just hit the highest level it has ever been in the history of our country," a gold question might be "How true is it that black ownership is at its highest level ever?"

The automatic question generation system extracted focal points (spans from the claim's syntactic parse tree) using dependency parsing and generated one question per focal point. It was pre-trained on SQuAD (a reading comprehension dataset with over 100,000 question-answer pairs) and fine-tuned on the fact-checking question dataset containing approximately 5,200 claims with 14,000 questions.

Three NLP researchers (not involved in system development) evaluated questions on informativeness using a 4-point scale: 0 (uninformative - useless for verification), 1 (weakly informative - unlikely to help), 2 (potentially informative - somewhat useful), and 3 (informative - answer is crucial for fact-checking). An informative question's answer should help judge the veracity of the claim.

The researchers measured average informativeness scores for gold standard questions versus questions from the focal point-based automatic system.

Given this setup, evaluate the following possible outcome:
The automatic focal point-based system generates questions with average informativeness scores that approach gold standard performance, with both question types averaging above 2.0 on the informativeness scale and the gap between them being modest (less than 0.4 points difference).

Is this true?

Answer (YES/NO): NO